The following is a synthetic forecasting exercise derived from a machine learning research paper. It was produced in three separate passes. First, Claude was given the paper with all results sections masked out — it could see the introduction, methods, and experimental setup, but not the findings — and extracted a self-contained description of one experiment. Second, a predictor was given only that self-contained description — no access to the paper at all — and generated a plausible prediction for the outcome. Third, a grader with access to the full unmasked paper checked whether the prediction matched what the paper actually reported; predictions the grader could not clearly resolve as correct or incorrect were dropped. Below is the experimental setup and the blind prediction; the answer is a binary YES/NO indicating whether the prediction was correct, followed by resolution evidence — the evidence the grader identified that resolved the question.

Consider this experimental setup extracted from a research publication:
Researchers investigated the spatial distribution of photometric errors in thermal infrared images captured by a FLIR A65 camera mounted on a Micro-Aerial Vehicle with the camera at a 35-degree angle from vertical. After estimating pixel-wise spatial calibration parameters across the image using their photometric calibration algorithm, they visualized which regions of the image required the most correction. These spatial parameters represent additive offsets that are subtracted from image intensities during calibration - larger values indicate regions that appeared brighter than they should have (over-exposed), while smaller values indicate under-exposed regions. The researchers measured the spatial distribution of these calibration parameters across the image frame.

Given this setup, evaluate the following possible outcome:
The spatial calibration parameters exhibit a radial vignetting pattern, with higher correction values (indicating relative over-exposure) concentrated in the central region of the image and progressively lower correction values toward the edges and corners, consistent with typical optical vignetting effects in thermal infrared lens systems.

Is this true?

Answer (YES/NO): NO